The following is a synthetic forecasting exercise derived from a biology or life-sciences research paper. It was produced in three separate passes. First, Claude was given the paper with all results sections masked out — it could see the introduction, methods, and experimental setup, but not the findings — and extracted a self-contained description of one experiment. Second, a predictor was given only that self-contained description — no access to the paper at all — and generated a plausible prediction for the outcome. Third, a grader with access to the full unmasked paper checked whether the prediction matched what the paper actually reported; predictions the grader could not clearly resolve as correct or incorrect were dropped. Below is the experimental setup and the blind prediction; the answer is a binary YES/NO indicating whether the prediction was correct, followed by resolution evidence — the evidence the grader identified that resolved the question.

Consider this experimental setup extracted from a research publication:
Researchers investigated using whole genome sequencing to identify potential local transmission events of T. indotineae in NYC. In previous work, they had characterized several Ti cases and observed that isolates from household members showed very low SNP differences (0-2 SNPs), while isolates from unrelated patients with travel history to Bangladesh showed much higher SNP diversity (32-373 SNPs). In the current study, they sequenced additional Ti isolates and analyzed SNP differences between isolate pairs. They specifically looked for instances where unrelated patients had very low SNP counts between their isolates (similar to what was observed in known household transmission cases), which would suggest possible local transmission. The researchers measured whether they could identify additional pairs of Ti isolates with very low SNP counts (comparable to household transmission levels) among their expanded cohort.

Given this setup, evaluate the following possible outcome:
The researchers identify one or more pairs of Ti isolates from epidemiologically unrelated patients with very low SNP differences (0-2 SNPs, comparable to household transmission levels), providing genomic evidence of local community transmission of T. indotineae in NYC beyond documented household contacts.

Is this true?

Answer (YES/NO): NO